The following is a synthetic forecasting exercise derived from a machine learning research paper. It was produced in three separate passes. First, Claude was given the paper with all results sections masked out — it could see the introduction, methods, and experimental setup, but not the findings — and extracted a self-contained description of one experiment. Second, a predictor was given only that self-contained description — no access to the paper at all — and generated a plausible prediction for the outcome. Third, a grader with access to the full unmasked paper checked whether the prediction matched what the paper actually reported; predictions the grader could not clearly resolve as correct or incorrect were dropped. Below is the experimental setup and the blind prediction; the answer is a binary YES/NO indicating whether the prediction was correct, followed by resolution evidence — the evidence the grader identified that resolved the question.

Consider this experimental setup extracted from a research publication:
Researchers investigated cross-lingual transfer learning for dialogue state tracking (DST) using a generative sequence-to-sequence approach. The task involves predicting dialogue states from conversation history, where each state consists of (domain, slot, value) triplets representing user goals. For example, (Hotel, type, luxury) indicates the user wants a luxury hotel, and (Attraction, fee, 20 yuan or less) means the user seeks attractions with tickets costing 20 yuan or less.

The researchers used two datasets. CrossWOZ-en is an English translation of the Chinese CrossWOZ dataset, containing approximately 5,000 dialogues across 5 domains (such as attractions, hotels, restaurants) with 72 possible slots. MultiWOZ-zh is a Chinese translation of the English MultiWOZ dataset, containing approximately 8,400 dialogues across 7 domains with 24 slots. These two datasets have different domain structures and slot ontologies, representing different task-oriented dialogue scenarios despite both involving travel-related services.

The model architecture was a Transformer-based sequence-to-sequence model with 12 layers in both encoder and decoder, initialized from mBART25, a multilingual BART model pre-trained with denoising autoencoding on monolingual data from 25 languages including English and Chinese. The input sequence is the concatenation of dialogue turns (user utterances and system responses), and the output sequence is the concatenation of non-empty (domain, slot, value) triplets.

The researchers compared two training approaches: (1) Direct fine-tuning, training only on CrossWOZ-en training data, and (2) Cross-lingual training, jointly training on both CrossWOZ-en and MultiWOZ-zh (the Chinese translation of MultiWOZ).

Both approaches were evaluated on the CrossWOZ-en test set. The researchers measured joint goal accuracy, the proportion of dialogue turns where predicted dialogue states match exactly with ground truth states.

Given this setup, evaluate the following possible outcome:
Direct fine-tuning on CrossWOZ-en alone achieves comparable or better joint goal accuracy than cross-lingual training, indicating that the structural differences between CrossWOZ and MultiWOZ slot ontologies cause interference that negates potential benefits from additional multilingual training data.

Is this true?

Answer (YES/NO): YES